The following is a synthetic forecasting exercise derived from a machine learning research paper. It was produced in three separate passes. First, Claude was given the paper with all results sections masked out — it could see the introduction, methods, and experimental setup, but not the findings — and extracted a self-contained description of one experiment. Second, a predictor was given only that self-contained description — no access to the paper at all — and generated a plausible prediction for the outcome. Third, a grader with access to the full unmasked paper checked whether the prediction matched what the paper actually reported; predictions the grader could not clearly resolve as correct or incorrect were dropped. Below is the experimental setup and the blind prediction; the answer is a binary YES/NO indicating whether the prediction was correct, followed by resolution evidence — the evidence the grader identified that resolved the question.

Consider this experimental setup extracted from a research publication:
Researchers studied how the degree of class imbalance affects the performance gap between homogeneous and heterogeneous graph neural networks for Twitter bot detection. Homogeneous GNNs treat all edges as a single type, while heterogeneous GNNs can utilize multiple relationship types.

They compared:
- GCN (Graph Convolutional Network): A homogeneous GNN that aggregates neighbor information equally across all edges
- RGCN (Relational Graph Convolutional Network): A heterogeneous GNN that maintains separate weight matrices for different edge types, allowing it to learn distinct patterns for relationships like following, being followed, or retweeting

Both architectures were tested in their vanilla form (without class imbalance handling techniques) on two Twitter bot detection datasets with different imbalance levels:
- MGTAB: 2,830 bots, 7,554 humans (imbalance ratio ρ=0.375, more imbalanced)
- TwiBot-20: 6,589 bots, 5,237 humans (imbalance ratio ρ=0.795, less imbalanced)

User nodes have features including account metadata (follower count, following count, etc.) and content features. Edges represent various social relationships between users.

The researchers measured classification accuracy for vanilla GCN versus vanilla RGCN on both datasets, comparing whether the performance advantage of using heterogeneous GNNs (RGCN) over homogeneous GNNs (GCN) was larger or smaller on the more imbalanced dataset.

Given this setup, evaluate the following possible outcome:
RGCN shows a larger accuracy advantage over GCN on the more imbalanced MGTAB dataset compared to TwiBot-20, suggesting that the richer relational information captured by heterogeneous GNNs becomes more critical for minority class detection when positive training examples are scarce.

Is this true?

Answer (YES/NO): NO